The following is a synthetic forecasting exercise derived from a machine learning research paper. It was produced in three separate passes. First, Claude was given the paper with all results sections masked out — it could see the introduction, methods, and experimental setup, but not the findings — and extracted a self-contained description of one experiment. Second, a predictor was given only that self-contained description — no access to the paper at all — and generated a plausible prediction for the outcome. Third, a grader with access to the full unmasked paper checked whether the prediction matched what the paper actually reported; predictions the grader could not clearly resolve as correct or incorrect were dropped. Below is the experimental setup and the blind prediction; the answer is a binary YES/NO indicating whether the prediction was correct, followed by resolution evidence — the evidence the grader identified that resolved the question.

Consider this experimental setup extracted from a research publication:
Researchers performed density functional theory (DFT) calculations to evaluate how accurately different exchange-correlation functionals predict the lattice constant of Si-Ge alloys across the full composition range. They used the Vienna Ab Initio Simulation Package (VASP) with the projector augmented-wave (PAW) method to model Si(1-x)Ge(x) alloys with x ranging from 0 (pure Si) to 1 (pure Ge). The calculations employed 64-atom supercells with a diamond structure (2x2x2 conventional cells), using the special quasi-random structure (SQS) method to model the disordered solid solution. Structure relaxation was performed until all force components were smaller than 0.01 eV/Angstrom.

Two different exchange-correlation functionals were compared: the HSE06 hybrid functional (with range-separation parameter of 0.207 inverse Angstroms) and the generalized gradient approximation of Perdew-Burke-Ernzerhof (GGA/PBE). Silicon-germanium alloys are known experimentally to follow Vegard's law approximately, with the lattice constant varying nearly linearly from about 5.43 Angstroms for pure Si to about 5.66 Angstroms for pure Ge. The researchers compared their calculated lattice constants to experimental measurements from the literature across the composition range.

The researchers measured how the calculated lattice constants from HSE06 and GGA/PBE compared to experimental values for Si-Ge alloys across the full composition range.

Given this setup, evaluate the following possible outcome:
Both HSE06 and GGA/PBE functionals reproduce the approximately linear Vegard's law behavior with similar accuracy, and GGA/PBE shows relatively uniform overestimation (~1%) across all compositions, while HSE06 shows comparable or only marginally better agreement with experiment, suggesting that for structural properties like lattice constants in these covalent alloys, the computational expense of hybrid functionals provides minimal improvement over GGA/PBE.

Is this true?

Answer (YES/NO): NO